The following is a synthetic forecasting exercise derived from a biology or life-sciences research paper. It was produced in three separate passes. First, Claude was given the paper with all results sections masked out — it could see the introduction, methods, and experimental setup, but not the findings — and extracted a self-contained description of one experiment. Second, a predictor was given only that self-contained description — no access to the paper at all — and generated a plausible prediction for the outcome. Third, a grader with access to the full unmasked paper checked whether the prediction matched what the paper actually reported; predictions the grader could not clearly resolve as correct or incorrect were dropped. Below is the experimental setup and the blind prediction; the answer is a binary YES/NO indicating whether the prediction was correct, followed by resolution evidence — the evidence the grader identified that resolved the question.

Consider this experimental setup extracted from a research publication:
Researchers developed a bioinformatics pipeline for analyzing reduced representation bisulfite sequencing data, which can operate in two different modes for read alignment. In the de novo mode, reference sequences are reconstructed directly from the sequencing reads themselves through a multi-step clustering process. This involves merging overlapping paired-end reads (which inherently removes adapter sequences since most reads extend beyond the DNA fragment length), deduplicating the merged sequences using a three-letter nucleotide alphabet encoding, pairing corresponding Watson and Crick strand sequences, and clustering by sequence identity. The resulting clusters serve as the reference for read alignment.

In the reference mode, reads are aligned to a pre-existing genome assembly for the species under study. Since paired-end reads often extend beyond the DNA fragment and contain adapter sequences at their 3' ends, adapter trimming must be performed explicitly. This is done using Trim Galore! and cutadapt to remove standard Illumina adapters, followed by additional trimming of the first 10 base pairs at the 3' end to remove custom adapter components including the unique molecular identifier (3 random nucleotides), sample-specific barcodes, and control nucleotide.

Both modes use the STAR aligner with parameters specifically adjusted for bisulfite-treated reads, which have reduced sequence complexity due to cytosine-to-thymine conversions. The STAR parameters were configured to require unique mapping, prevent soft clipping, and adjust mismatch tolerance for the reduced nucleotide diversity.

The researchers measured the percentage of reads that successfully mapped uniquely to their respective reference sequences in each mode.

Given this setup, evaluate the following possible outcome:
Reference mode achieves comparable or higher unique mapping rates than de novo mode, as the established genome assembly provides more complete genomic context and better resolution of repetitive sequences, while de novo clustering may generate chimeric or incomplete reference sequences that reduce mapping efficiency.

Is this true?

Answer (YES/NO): NO